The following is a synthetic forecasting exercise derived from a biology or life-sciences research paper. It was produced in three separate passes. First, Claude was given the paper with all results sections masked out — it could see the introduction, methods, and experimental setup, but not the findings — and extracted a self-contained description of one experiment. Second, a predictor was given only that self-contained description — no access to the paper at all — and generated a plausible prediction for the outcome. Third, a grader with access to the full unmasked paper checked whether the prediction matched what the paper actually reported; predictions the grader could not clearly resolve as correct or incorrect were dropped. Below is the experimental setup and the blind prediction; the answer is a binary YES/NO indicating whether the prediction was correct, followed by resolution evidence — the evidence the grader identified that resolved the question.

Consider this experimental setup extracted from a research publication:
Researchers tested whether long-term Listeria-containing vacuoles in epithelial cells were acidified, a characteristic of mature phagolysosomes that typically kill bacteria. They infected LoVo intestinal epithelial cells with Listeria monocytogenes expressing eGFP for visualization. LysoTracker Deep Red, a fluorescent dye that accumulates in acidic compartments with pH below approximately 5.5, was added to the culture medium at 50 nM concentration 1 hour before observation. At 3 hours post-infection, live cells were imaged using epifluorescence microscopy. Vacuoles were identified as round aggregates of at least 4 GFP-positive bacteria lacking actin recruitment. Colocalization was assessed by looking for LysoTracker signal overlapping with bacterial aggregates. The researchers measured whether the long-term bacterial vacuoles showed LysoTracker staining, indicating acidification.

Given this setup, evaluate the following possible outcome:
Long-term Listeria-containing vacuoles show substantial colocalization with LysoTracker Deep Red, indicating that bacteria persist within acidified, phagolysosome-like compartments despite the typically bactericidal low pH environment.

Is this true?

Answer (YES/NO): NO